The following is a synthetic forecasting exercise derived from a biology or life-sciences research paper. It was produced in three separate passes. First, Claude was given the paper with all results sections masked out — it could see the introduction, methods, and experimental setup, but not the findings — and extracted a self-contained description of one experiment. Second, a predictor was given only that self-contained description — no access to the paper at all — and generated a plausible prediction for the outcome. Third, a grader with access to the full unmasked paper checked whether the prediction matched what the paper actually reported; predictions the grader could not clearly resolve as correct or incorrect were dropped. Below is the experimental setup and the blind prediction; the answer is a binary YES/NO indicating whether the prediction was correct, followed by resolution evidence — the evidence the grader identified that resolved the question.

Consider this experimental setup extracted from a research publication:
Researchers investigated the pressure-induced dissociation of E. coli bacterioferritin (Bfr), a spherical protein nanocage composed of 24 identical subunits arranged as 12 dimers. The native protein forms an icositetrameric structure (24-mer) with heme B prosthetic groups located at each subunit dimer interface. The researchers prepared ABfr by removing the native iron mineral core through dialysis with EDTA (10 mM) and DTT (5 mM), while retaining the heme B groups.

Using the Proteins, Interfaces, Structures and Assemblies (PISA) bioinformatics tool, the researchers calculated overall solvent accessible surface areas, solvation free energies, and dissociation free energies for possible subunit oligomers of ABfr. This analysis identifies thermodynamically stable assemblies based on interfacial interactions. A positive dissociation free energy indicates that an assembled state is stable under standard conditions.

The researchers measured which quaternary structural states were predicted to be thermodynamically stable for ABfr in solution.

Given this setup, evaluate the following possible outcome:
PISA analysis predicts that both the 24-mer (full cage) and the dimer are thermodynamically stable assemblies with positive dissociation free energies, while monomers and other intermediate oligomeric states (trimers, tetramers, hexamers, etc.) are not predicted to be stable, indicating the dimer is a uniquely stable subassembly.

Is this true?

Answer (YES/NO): YES